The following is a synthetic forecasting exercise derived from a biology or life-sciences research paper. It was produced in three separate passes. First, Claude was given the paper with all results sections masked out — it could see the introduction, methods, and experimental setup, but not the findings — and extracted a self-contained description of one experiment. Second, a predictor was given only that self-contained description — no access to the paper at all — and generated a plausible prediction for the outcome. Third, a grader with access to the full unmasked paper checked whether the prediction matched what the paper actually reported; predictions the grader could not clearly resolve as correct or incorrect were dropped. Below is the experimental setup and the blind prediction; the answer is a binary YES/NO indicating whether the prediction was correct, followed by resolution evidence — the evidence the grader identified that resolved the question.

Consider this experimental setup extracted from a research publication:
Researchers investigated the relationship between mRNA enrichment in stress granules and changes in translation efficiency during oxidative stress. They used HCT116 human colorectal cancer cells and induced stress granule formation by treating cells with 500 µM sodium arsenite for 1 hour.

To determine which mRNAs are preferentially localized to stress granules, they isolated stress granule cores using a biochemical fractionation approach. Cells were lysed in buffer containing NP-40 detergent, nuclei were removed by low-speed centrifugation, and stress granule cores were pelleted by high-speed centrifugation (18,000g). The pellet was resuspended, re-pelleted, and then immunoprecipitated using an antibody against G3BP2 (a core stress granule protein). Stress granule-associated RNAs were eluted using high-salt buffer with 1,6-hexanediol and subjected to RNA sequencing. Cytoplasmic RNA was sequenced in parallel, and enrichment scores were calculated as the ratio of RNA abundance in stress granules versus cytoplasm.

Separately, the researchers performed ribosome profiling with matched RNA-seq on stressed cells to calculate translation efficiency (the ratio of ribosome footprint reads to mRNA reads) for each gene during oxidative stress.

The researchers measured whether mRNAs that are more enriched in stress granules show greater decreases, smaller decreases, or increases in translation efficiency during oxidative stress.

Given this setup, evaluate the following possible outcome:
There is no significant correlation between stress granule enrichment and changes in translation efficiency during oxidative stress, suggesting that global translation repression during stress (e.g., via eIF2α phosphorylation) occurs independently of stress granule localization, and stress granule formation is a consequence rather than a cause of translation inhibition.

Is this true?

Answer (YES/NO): NO